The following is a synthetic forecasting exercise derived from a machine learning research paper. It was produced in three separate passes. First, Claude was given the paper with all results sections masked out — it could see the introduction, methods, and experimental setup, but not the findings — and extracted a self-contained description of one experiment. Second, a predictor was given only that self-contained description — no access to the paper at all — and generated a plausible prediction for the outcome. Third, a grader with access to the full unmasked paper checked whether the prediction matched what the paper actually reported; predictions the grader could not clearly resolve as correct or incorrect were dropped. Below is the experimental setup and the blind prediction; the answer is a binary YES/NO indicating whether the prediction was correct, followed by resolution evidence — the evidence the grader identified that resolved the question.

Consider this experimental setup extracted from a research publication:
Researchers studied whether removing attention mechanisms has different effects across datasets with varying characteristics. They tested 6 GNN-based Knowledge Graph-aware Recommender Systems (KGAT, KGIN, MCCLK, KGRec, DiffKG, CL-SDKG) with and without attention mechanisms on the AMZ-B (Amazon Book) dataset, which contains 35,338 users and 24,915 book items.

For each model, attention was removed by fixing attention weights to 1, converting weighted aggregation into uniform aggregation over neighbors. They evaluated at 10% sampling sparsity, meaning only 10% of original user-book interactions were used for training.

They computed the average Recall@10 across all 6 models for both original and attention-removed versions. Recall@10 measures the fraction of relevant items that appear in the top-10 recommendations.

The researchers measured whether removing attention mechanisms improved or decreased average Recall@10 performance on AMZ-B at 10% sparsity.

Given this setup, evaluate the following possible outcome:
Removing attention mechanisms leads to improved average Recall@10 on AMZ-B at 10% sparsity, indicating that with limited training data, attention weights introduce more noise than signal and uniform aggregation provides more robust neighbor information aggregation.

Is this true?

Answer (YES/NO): NO